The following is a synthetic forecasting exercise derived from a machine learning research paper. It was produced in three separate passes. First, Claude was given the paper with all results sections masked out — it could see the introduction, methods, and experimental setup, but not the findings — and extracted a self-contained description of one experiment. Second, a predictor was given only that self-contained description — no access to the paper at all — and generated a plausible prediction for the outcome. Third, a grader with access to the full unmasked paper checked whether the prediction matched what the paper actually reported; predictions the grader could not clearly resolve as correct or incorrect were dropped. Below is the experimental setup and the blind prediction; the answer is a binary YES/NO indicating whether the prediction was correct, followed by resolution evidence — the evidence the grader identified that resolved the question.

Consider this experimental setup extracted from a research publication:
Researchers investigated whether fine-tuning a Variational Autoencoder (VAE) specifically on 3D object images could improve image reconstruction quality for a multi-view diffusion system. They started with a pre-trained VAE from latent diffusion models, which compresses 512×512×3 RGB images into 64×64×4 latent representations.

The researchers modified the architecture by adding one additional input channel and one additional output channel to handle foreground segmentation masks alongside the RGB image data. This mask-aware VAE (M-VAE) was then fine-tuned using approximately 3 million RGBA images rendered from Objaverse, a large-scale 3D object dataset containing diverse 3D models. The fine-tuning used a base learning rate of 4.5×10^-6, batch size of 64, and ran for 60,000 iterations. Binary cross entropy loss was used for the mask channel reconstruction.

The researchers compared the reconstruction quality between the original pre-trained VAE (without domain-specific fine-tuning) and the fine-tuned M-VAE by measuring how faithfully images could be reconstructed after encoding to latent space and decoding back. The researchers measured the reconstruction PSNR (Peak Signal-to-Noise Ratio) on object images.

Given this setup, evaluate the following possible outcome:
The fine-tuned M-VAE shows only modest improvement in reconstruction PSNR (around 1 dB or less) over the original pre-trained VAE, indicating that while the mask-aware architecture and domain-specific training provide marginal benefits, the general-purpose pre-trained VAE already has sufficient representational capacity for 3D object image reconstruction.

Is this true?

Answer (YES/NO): NO